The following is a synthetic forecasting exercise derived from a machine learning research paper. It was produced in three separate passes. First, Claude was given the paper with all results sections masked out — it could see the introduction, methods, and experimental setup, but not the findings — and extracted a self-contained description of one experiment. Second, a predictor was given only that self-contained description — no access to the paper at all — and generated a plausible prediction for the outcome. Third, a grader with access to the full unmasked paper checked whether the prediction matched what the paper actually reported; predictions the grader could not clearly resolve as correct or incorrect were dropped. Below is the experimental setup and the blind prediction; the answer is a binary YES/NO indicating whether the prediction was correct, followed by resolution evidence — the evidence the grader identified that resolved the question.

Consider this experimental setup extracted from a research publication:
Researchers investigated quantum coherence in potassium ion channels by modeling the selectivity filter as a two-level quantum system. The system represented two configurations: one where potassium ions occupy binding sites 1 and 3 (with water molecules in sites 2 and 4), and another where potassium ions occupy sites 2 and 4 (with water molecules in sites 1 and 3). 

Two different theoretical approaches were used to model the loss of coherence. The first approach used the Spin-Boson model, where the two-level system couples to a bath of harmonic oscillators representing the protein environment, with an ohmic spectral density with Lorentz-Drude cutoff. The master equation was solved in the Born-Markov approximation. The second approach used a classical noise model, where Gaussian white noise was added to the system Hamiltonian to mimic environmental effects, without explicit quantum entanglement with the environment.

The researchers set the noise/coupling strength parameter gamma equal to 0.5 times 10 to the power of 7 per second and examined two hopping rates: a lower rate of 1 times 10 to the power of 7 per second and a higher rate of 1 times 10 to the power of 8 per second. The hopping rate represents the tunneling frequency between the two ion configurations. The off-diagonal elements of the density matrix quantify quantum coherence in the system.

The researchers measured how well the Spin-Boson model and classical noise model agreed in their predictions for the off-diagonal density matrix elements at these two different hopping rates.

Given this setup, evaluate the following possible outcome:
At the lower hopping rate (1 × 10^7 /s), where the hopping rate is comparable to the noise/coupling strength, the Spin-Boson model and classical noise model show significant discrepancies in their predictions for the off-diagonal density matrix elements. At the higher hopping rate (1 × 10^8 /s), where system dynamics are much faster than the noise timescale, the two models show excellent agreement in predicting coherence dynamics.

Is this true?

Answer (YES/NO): YES